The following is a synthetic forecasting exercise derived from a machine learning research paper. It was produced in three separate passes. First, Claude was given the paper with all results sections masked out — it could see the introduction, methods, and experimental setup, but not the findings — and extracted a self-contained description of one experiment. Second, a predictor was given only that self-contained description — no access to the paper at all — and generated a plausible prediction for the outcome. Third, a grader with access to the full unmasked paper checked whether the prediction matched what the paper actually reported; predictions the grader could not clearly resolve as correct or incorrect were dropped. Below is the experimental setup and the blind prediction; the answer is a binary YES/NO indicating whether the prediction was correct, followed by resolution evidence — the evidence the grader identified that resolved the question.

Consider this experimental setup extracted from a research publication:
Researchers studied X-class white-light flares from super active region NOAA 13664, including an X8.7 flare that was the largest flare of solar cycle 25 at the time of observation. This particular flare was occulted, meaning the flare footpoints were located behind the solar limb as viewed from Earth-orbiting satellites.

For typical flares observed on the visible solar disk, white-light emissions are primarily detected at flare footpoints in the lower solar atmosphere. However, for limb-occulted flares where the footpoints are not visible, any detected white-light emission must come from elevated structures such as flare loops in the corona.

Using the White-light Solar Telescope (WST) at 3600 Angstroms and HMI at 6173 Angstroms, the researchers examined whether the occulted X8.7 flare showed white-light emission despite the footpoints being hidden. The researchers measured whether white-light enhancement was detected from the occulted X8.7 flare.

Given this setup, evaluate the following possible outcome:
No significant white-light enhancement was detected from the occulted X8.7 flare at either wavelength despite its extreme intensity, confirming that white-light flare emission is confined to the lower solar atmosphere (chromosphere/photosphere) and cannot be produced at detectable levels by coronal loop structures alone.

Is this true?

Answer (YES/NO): NO